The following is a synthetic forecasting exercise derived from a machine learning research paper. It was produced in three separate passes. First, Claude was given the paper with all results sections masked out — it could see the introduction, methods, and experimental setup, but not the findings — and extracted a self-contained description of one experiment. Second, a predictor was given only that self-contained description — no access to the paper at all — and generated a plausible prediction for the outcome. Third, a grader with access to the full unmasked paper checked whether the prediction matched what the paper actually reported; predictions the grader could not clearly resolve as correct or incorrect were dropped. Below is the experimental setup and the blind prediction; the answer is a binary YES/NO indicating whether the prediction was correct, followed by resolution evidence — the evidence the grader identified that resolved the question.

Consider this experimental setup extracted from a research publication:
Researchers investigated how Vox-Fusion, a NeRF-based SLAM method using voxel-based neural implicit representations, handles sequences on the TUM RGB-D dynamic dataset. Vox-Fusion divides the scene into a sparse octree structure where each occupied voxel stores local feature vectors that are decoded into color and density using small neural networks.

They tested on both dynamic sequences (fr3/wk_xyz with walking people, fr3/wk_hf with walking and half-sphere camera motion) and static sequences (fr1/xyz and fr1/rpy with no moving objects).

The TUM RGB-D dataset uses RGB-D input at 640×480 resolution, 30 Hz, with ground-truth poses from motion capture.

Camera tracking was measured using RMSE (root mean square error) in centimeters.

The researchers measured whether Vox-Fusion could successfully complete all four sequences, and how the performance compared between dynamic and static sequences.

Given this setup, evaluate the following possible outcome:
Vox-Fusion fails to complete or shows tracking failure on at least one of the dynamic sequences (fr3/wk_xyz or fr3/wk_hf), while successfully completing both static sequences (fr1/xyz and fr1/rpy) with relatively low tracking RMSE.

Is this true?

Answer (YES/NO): YES